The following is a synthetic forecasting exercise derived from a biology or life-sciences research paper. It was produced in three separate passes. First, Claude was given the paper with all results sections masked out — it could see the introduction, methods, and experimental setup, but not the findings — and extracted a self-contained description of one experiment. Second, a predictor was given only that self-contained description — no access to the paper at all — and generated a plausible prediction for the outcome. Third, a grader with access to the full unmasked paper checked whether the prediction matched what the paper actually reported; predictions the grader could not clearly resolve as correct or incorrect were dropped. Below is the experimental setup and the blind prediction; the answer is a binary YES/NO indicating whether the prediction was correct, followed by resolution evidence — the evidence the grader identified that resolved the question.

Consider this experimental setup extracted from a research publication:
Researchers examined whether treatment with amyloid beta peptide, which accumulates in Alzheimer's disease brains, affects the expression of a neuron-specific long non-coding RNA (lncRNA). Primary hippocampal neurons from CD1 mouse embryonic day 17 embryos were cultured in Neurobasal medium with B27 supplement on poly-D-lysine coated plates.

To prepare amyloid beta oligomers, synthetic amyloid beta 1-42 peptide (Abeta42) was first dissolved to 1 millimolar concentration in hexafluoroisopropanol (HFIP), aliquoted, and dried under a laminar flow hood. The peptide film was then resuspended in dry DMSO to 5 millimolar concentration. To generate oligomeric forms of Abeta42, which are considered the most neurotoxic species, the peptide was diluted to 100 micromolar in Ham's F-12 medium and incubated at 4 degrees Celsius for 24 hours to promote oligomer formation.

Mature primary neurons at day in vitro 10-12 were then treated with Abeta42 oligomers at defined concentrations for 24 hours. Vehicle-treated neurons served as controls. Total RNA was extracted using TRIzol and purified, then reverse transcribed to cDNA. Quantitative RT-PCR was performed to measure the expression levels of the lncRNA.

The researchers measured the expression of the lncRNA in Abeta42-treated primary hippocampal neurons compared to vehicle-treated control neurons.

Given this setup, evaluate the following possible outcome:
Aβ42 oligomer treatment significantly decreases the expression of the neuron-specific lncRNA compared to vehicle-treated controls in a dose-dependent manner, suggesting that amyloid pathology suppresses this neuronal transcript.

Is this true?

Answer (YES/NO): NO